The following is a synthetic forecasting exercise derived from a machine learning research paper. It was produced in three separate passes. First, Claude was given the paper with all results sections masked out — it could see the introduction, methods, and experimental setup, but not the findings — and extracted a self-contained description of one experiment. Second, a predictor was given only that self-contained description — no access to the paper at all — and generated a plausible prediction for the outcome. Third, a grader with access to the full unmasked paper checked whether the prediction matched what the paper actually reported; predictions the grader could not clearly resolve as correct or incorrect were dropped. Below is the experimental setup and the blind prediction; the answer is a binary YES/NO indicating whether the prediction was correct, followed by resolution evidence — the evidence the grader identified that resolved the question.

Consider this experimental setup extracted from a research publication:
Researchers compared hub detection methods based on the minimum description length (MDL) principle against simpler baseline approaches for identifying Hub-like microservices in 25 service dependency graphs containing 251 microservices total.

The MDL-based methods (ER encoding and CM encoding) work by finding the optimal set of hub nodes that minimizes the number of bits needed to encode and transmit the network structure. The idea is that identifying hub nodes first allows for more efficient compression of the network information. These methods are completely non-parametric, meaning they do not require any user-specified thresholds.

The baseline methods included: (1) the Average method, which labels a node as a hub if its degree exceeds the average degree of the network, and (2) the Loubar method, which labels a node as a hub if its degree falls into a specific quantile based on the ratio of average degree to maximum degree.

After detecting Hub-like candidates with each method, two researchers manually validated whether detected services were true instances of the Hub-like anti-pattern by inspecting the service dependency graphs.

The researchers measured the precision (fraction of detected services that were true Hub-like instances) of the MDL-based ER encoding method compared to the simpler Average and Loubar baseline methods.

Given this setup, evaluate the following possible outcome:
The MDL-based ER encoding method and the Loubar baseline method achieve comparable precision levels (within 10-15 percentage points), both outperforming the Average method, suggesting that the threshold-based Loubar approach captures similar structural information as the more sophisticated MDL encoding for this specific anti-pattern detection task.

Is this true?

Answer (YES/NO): NO